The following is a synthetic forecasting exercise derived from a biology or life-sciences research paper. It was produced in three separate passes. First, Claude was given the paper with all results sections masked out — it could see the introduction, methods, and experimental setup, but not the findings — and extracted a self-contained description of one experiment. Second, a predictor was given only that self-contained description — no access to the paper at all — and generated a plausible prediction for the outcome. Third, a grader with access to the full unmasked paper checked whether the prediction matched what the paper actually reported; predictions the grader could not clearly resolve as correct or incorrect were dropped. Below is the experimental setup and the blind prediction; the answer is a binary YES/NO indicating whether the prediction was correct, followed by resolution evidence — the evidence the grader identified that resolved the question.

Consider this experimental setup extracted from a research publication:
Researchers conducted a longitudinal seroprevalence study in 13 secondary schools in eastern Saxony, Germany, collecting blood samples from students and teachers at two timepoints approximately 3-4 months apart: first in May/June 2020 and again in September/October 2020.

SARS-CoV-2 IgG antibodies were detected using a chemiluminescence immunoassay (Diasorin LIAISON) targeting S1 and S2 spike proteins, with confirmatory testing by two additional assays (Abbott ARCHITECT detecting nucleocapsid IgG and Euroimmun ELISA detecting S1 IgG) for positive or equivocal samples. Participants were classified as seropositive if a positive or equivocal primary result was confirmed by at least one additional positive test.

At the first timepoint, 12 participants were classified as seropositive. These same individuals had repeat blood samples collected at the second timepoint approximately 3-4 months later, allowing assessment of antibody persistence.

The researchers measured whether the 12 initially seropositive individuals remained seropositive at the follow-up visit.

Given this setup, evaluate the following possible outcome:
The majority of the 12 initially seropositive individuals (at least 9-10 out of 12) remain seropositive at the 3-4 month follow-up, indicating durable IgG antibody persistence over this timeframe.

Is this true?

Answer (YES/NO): YES